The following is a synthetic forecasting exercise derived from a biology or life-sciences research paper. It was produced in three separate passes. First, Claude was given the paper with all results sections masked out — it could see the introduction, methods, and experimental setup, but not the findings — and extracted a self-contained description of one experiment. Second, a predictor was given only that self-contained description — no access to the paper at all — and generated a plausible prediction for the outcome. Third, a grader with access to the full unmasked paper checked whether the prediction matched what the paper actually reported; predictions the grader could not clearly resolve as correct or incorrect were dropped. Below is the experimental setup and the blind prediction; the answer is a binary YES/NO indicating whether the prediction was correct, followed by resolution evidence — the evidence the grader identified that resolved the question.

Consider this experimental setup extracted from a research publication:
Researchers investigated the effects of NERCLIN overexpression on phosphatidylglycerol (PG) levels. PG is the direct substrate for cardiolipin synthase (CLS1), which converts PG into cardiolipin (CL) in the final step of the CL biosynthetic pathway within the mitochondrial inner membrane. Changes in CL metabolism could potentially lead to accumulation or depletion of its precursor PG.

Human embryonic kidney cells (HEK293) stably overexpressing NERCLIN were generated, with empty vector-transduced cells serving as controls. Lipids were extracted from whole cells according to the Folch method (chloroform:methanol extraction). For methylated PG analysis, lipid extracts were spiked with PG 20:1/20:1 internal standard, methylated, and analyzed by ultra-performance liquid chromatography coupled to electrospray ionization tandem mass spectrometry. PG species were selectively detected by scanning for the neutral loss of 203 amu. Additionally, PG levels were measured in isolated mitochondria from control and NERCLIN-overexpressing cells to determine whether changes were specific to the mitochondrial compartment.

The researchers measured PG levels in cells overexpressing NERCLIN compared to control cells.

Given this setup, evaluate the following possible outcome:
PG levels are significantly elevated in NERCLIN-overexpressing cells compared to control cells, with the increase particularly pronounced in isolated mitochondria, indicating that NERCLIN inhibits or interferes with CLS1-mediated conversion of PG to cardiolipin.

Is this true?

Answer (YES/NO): NO